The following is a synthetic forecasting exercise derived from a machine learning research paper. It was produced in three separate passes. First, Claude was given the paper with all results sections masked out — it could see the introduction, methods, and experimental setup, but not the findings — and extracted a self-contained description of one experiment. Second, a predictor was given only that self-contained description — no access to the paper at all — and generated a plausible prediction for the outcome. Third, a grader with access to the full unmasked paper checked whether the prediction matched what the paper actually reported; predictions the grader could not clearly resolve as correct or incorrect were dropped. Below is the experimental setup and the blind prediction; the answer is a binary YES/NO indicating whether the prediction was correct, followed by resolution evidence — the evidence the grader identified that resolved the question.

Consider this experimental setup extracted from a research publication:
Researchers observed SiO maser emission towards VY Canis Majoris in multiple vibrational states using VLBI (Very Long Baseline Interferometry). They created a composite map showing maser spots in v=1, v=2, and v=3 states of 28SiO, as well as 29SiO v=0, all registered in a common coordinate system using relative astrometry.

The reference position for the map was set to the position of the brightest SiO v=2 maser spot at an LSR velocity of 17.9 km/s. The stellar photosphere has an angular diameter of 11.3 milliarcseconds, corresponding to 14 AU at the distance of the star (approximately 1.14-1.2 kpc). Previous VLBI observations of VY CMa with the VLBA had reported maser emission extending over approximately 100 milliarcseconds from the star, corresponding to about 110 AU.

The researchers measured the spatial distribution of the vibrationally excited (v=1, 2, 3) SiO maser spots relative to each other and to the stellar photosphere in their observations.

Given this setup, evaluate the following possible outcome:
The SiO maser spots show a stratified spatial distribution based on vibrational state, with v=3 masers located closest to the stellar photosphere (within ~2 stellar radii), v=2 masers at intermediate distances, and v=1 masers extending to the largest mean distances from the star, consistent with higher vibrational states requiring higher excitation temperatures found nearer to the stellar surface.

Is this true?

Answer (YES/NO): NO